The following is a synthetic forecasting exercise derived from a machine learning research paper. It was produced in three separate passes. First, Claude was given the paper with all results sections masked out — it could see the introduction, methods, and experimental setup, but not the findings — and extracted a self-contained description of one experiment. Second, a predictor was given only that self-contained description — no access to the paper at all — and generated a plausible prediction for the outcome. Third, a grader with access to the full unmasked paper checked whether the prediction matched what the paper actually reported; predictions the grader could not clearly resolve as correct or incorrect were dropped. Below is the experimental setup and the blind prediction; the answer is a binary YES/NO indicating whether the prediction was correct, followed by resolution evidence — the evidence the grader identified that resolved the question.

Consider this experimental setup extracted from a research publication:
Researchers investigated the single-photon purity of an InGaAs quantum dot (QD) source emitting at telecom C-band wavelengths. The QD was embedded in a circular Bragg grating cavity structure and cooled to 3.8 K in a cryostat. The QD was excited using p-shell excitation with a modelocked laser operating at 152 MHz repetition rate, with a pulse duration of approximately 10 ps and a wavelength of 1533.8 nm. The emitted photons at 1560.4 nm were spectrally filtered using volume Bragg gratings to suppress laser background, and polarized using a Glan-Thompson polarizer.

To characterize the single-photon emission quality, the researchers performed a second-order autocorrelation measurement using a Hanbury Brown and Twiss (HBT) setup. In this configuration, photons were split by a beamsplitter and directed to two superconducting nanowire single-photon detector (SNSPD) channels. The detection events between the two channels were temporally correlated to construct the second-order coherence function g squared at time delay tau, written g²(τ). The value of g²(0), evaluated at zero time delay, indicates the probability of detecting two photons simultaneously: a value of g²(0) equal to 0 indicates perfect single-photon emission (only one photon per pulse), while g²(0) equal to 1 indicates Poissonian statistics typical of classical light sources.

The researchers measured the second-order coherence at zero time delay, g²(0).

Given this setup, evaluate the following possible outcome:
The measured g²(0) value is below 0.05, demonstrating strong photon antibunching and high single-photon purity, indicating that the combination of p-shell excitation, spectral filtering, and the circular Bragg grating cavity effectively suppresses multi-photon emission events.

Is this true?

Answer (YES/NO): YES